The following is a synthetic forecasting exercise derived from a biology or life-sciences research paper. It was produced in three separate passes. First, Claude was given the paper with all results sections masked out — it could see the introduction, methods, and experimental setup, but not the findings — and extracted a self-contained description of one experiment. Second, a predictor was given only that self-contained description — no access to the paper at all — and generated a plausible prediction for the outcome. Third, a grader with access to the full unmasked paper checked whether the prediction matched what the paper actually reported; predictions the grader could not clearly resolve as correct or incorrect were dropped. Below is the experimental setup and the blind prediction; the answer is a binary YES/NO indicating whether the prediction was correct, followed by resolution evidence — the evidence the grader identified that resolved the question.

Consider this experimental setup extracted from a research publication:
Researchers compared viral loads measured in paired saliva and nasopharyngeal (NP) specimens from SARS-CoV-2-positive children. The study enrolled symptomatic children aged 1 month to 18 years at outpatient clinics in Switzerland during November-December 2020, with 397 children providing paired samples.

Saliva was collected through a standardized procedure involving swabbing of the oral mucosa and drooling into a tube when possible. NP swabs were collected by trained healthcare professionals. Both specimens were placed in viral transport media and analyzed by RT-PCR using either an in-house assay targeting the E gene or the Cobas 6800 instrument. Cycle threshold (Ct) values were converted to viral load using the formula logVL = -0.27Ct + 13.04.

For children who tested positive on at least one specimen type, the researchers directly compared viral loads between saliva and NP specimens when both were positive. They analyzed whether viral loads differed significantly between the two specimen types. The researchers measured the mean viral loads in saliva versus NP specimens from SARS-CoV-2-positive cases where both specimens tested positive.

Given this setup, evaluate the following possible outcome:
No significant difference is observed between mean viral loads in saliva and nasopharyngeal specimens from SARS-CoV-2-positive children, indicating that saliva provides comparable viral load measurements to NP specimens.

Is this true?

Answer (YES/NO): NO